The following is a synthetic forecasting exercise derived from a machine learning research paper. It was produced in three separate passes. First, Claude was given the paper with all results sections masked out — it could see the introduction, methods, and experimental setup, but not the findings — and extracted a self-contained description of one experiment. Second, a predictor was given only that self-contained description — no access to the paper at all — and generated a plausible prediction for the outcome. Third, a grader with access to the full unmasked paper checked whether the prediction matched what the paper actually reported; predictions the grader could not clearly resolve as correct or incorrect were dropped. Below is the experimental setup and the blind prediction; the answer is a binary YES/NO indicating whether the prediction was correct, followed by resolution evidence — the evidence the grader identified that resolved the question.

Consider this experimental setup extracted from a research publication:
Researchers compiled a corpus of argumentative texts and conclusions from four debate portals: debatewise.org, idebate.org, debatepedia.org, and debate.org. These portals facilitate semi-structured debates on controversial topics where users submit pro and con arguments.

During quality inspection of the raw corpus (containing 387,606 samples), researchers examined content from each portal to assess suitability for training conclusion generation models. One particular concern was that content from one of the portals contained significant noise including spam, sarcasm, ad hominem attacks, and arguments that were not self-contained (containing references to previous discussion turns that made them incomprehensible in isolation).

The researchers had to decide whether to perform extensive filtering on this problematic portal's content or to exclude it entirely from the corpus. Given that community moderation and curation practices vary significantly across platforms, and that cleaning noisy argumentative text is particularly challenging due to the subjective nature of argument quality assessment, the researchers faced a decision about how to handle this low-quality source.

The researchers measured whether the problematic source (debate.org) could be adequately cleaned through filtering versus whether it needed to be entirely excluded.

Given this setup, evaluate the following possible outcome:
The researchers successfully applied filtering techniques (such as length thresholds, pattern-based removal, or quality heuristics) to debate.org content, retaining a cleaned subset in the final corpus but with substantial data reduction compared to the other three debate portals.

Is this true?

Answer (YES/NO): NO